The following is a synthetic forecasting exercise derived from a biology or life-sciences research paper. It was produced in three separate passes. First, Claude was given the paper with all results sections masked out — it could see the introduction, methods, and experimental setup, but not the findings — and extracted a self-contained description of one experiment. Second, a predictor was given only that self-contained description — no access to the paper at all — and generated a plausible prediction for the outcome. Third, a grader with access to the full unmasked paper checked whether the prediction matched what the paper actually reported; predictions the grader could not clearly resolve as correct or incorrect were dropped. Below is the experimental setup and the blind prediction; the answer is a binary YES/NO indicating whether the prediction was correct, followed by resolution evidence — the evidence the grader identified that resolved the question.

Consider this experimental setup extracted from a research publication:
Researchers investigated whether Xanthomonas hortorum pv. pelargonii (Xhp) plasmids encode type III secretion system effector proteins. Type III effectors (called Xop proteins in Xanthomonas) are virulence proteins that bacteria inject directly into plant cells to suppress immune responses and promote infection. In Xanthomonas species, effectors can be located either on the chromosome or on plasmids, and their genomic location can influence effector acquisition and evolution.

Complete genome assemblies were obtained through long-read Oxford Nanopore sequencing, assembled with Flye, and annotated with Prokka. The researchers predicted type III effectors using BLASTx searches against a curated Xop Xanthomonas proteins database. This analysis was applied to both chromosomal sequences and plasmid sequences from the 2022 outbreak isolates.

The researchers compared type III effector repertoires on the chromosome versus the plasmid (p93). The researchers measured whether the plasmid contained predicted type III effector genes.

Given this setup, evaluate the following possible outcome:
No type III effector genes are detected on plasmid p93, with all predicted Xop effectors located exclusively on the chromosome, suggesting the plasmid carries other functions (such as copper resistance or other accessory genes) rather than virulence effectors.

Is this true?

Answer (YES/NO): NO